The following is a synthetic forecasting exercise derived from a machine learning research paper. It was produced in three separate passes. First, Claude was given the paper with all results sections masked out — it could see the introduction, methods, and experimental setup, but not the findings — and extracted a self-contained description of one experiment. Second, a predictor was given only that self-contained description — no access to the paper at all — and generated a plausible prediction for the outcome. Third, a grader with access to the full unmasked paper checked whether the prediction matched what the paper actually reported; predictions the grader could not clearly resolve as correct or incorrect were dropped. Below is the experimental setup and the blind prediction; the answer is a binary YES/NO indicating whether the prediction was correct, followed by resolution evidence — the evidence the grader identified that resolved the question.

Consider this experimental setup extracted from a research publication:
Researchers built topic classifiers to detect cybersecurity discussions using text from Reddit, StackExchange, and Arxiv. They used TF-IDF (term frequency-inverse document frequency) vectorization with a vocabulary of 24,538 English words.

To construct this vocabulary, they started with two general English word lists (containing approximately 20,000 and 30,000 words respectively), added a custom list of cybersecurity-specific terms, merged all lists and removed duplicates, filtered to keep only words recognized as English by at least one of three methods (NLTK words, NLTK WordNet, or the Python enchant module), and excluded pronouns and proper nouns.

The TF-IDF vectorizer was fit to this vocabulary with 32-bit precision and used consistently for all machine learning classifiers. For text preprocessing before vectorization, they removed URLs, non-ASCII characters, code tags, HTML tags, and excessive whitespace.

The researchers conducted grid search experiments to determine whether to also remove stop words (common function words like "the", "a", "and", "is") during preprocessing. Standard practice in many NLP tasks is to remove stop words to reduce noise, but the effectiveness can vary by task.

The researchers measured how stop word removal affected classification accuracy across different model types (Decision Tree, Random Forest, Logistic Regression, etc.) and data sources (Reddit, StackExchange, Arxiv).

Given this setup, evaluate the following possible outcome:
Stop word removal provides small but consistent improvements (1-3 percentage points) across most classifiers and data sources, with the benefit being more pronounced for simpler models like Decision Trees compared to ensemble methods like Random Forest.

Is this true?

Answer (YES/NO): NO